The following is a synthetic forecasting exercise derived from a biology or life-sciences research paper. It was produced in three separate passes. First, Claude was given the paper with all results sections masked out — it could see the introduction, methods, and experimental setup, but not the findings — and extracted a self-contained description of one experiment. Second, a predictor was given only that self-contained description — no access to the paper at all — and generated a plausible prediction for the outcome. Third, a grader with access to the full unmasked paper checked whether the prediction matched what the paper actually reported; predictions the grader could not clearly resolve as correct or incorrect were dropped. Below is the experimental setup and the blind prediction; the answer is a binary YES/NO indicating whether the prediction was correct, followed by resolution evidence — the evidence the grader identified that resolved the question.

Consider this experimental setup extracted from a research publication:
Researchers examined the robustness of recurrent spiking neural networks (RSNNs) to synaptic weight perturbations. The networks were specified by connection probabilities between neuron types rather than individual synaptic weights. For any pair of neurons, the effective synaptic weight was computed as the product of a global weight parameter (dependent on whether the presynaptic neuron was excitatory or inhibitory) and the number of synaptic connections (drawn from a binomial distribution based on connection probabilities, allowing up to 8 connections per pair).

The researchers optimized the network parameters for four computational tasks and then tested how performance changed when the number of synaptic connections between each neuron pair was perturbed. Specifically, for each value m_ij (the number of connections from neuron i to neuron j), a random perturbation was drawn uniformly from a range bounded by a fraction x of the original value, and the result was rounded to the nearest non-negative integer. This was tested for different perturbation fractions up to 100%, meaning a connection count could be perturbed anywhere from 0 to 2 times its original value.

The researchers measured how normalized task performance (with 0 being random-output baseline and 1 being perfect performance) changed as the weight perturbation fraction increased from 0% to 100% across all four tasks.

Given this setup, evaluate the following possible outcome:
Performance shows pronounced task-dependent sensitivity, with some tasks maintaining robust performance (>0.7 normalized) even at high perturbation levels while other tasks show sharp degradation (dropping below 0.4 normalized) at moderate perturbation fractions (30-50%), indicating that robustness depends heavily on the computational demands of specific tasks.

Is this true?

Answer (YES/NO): NO